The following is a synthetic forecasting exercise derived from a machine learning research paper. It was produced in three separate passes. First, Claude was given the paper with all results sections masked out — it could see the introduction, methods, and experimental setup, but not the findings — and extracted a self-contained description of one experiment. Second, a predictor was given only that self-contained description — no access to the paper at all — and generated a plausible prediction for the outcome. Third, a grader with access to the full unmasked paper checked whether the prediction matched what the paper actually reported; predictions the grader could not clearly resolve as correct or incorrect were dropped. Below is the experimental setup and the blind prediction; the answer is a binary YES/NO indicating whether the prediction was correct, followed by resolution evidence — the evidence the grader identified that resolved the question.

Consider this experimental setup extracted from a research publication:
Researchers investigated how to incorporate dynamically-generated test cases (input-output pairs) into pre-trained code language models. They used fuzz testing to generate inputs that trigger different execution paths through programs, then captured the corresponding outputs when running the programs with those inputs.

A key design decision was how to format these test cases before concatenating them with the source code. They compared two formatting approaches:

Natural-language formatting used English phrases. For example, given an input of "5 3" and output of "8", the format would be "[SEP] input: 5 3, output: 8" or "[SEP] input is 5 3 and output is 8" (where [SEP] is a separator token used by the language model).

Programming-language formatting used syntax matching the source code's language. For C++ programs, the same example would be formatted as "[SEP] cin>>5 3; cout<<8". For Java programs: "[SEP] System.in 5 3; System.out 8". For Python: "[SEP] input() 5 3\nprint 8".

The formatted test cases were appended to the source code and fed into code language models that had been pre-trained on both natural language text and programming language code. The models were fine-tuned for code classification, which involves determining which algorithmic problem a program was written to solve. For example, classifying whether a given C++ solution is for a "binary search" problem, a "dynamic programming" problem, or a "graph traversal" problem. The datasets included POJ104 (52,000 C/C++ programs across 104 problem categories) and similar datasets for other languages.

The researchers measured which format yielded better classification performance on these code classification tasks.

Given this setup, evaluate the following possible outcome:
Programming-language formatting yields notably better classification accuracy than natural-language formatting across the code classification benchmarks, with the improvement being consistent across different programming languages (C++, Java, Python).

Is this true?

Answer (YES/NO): NO